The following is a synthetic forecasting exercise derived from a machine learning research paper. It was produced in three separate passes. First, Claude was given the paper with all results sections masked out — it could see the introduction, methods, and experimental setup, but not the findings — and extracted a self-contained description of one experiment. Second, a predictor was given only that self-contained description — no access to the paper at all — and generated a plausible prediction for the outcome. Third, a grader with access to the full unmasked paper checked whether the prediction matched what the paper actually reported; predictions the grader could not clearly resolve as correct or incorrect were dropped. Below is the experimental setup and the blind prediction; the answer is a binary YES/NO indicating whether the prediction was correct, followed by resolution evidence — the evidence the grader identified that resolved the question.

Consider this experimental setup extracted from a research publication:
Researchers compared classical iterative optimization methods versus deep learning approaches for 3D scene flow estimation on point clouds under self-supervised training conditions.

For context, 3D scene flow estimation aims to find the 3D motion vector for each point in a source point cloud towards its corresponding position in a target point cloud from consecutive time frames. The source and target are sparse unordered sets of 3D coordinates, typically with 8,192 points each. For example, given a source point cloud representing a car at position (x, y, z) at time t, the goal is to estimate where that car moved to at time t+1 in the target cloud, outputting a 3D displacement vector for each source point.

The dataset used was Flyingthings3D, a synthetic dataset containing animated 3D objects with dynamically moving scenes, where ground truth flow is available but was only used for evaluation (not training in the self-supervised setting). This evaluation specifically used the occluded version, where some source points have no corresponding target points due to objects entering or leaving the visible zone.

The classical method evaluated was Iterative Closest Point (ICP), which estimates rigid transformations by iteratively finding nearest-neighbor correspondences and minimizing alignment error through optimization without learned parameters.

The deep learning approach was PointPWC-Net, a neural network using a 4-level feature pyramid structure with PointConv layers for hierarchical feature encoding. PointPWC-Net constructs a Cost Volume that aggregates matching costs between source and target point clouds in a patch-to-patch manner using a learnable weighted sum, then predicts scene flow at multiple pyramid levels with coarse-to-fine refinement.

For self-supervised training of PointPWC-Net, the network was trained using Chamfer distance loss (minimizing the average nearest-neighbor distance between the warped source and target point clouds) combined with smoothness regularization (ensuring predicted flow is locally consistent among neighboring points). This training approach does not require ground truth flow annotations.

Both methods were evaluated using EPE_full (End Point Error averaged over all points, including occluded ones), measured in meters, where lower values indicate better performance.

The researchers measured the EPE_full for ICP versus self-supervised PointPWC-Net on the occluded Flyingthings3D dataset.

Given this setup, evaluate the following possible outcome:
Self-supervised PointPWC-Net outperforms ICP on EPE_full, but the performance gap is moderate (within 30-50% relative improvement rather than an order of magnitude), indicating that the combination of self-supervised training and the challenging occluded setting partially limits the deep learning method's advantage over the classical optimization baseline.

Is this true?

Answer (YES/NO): NO